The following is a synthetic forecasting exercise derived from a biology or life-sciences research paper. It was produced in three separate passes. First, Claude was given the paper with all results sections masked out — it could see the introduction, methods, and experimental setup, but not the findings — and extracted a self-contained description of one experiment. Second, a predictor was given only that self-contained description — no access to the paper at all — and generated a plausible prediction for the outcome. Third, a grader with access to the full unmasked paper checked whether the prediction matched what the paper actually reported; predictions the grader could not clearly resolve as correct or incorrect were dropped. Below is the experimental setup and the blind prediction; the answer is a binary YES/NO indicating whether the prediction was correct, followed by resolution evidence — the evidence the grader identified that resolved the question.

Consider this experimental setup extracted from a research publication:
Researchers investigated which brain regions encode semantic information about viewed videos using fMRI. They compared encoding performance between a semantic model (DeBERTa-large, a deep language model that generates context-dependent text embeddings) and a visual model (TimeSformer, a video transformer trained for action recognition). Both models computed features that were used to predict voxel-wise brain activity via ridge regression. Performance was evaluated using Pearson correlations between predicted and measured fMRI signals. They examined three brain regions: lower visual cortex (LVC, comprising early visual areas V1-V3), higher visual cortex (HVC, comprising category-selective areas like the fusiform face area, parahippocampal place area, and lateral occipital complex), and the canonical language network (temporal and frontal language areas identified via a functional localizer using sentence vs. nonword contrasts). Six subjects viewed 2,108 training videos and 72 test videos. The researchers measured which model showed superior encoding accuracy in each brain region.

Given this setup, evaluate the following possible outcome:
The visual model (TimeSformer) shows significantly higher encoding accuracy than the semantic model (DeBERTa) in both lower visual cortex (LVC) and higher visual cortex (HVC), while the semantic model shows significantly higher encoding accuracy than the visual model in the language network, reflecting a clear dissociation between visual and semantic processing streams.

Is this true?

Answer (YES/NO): NO